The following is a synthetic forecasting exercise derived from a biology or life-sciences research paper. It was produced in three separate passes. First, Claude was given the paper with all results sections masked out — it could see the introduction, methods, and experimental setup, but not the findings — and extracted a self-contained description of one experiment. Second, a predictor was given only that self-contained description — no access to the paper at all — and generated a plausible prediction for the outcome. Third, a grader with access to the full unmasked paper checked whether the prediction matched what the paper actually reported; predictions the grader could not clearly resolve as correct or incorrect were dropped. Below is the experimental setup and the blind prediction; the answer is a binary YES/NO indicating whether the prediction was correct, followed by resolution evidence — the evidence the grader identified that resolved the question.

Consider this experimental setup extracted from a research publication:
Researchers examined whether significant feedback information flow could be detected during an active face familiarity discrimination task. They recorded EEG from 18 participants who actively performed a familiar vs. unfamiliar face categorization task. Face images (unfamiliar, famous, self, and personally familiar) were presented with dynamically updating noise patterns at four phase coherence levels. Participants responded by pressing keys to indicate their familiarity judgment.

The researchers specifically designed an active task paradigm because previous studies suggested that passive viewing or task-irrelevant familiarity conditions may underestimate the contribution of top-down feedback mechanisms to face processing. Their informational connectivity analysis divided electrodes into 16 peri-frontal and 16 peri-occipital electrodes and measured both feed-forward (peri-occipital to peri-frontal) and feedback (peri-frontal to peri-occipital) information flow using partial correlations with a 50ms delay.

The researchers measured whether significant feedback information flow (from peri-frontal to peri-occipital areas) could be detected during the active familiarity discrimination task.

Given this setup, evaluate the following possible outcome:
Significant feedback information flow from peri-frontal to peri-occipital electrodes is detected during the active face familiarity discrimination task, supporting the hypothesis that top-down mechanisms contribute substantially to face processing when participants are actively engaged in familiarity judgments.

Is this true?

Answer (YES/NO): YES